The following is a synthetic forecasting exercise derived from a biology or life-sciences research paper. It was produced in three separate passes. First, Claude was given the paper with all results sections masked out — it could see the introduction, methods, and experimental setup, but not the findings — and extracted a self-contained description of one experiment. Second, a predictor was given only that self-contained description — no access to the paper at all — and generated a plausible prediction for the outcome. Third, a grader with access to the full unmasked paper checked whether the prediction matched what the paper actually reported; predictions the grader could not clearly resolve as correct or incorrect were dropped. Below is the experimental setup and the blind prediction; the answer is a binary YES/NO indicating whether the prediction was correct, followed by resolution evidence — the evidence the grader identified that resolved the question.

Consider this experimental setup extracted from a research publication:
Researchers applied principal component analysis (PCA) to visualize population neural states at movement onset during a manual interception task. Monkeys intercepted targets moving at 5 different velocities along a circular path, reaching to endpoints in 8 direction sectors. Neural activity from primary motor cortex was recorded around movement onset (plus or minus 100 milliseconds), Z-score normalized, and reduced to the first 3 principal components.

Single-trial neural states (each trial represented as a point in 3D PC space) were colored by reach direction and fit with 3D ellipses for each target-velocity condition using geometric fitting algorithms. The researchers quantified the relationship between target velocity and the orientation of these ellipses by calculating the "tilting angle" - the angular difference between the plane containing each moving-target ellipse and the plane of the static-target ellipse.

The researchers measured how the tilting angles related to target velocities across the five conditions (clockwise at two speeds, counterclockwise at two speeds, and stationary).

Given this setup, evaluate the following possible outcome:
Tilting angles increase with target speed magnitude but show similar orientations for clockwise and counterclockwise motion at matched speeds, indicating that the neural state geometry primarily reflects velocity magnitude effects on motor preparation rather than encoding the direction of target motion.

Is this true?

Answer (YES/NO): NO